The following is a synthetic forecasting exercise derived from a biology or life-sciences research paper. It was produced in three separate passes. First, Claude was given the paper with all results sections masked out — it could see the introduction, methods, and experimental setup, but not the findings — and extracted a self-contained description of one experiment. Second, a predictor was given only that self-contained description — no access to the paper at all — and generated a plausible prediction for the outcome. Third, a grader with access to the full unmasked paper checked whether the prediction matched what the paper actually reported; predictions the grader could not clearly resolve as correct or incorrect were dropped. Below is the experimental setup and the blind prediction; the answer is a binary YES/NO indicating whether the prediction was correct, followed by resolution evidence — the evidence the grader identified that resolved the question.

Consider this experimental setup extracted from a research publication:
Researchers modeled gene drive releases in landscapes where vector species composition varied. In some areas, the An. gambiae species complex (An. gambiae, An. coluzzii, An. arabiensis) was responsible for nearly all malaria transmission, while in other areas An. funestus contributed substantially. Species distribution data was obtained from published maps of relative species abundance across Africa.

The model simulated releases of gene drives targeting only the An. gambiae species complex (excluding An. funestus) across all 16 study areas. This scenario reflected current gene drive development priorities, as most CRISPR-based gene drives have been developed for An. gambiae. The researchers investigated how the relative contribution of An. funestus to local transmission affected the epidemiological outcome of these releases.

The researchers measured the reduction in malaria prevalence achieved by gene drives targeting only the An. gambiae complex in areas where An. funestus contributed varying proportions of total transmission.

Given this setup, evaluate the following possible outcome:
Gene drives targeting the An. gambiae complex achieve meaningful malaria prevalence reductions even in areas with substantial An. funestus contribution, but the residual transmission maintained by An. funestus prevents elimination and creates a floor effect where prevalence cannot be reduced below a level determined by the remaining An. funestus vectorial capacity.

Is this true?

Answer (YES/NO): YES